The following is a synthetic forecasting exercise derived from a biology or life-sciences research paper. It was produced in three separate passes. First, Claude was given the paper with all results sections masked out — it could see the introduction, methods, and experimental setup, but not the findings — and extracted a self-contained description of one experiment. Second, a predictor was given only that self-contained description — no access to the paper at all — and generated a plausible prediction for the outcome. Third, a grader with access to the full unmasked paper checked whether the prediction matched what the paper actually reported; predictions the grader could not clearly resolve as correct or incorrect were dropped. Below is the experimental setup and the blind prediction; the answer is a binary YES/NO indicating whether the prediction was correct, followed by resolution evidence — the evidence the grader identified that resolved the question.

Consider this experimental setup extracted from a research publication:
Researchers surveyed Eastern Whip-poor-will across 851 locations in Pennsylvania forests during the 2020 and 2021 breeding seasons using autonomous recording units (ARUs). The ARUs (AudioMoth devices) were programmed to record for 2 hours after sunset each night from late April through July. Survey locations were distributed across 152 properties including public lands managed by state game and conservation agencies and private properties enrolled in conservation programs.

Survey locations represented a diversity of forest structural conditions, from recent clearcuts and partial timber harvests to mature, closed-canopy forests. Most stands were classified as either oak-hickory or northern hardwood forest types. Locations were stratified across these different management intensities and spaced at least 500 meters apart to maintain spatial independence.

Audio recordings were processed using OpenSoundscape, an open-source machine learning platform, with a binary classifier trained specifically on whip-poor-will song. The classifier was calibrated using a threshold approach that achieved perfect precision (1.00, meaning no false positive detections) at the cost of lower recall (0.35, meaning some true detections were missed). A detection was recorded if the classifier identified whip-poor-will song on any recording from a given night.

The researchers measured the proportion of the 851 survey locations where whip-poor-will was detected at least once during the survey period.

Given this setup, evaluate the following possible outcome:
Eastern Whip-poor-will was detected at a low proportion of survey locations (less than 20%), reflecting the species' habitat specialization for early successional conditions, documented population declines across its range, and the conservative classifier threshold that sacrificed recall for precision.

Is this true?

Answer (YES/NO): NO